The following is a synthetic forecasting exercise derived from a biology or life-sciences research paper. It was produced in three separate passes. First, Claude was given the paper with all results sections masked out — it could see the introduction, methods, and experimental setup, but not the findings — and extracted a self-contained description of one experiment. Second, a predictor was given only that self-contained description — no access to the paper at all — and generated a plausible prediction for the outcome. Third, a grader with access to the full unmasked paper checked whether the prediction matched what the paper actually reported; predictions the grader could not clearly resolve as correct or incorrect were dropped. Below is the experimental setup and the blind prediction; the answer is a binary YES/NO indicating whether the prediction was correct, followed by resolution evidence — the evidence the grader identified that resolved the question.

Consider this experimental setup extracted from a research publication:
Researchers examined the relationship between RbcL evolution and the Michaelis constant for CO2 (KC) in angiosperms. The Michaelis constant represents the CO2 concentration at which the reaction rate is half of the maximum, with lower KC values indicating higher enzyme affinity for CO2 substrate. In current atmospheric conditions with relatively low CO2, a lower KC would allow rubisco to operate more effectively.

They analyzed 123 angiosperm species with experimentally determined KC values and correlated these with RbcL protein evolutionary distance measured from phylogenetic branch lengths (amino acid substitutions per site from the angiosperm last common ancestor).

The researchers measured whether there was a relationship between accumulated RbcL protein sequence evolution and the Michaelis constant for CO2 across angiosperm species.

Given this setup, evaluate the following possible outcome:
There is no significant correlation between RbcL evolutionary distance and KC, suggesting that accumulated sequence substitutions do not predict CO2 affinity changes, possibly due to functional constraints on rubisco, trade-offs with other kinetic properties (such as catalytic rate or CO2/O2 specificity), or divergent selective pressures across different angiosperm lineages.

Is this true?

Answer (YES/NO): YES